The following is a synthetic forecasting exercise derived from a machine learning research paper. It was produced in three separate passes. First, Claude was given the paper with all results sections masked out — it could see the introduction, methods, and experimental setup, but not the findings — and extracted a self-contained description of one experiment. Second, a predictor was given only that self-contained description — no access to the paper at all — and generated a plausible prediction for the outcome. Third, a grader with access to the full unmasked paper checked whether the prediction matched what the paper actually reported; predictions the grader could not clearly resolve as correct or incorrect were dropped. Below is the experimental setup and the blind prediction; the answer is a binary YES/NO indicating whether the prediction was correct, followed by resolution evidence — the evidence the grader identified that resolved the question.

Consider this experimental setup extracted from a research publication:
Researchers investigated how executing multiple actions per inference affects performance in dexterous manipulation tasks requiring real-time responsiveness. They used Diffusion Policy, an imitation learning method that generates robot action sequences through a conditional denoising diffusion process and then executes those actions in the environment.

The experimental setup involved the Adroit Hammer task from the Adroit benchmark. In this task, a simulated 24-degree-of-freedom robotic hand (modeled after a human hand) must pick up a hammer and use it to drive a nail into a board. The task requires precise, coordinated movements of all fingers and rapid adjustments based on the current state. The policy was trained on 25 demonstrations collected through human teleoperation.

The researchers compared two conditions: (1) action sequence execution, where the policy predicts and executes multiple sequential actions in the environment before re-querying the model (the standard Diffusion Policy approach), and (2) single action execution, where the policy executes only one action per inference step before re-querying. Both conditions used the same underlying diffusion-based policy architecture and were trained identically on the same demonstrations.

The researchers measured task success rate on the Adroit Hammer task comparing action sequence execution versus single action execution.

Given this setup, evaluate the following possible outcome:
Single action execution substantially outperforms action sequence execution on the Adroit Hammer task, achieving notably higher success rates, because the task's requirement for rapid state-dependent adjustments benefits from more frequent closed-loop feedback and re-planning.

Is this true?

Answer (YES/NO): YES